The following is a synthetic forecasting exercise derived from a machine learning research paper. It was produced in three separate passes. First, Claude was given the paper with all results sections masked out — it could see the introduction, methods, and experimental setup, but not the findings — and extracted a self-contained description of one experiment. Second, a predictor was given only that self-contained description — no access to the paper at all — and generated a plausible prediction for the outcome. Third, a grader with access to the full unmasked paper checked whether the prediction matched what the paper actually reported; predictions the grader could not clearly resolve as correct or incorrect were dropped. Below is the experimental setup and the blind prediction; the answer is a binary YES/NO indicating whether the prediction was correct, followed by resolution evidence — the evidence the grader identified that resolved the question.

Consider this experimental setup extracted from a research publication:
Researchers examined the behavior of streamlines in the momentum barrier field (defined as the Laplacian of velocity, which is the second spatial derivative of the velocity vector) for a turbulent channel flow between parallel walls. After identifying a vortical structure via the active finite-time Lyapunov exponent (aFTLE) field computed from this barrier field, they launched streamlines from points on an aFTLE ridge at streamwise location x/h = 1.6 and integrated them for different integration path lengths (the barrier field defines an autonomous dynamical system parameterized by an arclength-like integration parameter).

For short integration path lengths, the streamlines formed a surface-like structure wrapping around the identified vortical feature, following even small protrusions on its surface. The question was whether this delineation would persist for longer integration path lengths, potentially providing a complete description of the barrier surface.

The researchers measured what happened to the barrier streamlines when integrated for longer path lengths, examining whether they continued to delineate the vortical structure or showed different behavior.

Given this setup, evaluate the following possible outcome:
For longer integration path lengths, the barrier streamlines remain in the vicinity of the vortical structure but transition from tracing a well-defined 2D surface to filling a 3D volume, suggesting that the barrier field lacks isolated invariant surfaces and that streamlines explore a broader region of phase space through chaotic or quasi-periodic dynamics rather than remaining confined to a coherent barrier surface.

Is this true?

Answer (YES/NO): NO